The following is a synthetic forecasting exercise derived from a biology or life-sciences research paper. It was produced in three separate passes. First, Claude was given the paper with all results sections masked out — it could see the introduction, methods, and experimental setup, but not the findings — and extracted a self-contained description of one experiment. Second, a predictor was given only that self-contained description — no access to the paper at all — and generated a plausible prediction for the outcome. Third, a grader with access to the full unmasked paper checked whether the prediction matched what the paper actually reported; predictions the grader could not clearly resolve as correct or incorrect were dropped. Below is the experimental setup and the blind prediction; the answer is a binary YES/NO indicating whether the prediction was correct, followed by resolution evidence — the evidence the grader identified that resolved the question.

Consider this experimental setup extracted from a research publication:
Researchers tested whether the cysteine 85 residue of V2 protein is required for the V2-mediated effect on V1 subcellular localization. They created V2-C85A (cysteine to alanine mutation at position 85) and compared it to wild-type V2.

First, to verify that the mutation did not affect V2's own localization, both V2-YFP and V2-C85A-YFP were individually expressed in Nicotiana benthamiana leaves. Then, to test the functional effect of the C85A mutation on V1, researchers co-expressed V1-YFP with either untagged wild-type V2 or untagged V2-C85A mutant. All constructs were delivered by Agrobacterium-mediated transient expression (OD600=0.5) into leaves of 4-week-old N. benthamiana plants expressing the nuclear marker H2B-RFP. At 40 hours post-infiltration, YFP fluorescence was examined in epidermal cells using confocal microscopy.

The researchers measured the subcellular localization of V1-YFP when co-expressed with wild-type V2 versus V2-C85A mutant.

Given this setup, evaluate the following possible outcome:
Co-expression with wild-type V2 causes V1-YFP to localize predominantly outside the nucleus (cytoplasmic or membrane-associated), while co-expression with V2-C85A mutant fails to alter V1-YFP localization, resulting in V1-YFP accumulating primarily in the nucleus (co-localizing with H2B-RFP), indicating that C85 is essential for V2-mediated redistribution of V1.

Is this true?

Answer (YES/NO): YES